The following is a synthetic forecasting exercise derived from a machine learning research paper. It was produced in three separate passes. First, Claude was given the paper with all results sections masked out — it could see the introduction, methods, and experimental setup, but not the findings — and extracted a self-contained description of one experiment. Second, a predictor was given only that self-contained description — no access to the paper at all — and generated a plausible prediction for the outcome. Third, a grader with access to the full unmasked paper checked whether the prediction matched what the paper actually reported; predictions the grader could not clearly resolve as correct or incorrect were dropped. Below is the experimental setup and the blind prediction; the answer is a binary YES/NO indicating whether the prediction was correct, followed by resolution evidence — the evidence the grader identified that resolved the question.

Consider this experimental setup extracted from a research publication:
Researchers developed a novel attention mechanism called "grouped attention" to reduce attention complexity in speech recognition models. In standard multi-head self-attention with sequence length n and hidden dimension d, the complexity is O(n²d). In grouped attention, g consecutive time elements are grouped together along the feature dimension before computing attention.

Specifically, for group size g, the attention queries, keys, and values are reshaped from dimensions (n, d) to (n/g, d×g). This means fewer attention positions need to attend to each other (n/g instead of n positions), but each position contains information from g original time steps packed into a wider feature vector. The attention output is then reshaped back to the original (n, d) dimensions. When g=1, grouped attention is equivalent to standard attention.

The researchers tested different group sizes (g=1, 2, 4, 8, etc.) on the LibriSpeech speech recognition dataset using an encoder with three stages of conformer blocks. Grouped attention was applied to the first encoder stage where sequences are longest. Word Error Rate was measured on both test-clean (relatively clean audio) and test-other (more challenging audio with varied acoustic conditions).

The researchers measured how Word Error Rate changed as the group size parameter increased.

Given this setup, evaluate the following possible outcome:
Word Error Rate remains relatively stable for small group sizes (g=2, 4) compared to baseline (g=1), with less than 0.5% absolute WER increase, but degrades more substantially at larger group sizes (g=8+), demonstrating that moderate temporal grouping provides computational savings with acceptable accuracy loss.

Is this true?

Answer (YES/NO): NO